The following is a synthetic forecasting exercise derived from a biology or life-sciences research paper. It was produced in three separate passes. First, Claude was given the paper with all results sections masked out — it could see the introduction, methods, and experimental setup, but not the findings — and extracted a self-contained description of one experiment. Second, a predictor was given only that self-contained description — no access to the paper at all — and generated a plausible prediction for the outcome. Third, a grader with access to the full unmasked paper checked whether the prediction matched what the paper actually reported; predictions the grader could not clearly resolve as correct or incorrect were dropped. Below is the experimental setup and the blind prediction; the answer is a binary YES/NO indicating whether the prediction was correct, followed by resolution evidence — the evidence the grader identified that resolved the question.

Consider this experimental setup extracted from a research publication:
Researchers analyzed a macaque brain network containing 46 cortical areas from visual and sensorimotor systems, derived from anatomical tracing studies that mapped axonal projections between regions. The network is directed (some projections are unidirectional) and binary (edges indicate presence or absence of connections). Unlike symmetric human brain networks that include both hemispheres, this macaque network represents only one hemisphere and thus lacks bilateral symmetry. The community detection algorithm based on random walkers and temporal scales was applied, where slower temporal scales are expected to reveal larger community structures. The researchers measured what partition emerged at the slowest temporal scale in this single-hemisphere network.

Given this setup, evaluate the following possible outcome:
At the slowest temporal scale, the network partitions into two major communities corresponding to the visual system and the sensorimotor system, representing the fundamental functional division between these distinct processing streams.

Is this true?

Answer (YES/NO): YES